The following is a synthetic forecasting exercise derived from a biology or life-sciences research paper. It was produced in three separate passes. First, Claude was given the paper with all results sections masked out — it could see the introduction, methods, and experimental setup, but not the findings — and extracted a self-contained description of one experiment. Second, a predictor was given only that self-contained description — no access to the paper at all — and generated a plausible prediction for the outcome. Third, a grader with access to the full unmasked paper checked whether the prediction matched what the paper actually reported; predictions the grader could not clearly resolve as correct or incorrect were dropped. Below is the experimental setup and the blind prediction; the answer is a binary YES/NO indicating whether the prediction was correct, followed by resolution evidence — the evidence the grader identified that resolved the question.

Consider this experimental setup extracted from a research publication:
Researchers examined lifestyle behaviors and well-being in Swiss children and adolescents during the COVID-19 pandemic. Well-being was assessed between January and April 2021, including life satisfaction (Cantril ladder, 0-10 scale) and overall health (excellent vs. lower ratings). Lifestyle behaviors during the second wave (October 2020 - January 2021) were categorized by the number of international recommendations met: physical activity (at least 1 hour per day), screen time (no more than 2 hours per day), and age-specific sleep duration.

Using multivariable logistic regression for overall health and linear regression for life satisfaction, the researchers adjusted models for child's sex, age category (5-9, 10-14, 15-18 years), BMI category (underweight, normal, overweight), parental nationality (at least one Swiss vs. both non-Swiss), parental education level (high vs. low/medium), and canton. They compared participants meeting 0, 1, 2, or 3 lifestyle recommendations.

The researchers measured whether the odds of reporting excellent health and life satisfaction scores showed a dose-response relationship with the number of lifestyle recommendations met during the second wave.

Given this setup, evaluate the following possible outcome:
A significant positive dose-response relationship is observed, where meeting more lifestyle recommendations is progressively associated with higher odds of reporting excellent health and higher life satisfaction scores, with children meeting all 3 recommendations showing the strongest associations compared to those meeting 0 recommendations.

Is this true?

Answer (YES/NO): YES